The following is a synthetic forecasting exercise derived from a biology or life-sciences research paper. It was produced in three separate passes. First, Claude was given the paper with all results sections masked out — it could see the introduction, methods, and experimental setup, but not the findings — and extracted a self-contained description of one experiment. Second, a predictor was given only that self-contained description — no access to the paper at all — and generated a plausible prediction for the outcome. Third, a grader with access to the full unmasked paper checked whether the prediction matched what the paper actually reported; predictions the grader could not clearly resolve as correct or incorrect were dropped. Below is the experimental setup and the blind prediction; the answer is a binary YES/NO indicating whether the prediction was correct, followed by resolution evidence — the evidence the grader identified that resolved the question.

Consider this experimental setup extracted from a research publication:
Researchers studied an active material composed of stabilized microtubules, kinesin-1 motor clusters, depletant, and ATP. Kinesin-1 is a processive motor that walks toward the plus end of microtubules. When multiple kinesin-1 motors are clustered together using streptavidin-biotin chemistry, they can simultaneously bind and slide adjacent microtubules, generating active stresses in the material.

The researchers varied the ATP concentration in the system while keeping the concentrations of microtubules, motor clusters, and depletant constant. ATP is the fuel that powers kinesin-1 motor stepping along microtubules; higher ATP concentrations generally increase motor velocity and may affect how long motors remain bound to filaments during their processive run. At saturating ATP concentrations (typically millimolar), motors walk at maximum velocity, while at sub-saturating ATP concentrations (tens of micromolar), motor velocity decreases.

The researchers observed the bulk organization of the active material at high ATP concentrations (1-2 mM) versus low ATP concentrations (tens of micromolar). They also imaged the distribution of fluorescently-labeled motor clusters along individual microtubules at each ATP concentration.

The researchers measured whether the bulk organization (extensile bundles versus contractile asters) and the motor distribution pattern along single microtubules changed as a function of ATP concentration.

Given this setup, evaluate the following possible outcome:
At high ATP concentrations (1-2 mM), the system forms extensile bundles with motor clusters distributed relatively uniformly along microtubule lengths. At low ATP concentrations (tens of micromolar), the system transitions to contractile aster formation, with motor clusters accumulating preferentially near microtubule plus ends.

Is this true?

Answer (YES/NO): YES